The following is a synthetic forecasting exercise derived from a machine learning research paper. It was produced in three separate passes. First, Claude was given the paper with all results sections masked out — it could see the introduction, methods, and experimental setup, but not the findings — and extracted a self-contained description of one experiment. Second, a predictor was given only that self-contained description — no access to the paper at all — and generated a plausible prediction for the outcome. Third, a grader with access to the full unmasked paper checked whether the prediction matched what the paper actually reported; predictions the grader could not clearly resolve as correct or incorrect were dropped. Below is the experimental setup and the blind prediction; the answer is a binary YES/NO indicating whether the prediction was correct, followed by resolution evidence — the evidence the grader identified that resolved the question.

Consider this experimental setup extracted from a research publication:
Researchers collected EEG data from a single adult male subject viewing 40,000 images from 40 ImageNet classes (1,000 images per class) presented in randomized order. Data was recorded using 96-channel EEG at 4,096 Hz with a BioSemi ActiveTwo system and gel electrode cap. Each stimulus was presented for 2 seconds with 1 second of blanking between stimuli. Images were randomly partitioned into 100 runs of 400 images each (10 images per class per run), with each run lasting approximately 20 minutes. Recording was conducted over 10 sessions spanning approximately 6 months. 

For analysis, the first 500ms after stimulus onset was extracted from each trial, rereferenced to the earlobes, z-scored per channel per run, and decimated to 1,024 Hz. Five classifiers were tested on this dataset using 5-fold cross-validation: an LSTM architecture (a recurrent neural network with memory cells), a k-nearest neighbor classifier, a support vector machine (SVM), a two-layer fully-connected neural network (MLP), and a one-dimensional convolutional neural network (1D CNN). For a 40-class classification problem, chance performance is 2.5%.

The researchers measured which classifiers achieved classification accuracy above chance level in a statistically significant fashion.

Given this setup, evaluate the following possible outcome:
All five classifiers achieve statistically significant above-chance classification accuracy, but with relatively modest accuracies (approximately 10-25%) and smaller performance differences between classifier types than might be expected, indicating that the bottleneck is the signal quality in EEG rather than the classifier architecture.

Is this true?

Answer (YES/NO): NO